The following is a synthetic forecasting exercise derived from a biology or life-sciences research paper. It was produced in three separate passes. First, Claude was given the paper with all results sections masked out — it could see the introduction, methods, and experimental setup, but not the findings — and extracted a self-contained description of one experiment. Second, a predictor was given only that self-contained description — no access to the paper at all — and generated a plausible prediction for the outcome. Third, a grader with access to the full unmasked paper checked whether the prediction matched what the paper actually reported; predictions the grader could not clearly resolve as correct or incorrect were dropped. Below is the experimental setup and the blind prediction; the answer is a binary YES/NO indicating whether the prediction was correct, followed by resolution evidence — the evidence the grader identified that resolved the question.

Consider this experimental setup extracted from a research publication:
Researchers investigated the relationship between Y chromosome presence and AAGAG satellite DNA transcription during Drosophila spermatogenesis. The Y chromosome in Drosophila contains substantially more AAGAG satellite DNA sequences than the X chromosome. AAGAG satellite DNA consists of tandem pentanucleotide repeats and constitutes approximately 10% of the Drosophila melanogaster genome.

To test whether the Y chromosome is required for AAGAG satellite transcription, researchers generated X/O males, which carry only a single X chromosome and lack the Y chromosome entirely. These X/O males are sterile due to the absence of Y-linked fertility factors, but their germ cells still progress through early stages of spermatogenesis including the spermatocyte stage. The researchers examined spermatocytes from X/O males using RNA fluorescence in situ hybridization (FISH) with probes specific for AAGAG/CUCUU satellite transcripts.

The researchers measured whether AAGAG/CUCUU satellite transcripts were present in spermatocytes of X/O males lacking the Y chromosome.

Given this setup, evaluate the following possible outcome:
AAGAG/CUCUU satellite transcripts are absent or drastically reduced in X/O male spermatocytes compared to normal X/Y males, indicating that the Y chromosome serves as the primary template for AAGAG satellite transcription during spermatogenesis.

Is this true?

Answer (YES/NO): NO